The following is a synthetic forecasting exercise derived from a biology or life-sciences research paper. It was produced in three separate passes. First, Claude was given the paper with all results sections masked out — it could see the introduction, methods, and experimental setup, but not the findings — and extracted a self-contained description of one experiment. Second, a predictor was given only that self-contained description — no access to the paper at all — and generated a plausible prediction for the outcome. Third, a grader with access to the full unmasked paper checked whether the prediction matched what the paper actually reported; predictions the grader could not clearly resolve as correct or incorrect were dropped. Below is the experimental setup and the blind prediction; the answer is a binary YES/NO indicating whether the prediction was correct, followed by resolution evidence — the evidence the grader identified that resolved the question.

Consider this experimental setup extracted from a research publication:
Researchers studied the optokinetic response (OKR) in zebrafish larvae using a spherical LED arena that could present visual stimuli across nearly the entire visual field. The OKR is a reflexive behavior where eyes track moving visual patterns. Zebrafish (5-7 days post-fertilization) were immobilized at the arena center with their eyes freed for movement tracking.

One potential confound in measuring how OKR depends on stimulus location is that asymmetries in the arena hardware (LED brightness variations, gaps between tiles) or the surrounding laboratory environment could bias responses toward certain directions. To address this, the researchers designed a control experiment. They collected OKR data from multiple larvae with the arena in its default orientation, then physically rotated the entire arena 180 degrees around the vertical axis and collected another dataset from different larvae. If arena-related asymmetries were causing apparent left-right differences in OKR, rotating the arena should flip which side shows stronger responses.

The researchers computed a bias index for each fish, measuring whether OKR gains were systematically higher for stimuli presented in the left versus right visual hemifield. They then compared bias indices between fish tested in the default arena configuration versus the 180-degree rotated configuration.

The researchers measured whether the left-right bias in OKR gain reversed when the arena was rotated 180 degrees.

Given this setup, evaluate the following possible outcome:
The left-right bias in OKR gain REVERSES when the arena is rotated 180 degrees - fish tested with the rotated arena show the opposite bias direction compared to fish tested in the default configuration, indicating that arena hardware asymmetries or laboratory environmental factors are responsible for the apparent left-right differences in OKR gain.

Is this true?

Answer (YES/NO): NO